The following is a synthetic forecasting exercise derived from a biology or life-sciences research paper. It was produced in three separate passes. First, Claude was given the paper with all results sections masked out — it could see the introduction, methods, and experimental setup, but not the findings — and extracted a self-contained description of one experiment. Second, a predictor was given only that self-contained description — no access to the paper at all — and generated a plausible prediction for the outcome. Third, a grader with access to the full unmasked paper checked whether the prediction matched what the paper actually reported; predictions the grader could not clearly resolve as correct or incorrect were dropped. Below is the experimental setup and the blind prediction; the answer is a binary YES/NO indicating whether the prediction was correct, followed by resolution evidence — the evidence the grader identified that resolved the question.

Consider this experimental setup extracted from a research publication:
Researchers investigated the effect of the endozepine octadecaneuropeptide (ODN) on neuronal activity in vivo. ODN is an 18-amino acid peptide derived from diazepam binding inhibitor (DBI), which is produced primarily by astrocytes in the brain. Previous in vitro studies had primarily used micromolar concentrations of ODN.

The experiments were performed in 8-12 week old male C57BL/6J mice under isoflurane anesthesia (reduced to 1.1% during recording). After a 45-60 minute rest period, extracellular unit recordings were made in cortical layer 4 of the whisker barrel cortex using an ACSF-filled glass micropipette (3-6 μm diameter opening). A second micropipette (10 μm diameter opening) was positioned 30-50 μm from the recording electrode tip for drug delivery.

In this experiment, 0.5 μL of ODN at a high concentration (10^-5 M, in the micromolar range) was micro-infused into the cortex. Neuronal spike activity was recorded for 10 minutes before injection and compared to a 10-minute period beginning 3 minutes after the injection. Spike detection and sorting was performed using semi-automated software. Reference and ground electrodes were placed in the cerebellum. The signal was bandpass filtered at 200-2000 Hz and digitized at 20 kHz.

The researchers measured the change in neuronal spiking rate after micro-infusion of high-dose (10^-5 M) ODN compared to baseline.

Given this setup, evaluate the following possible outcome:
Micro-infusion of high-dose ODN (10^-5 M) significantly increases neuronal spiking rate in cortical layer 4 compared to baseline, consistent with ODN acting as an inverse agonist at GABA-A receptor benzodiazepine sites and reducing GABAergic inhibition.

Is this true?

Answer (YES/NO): YES